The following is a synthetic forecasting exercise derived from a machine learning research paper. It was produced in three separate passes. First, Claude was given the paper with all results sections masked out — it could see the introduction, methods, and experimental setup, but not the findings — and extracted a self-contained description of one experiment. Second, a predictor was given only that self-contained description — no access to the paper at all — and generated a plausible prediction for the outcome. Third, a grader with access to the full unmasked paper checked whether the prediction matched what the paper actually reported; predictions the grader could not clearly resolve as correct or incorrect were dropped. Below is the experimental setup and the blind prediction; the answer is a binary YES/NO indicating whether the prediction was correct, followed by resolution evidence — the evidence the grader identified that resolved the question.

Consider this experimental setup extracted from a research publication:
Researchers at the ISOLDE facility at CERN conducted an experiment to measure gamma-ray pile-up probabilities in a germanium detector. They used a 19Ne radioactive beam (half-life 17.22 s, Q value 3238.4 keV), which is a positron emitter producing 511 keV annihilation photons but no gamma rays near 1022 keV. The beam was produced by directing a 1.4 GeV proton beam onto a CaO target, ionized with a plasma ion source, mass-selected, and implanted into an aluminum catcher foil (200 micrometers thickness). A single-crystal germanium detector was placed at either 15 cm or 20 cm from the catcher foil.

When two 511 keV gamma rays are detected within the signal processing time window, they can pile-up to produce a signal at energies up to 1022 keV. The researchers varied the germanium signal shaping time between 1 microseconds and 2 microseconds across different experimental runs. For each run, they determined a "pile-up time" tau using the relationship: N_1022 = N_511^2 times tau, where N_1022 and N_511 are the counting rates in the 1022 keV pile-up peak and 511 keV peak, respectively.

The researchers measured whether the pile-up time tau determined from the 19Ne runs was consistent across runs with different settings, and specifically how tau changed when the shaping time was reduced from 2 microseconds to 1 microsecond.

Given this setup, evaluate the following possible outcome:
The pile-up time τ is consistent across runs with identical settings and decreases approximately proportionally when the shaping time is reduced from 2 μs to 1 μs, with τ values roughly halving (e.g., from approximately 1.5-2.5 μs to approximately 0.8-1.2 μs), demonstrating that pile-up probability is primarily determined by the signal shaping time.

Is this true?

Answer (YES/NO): NO